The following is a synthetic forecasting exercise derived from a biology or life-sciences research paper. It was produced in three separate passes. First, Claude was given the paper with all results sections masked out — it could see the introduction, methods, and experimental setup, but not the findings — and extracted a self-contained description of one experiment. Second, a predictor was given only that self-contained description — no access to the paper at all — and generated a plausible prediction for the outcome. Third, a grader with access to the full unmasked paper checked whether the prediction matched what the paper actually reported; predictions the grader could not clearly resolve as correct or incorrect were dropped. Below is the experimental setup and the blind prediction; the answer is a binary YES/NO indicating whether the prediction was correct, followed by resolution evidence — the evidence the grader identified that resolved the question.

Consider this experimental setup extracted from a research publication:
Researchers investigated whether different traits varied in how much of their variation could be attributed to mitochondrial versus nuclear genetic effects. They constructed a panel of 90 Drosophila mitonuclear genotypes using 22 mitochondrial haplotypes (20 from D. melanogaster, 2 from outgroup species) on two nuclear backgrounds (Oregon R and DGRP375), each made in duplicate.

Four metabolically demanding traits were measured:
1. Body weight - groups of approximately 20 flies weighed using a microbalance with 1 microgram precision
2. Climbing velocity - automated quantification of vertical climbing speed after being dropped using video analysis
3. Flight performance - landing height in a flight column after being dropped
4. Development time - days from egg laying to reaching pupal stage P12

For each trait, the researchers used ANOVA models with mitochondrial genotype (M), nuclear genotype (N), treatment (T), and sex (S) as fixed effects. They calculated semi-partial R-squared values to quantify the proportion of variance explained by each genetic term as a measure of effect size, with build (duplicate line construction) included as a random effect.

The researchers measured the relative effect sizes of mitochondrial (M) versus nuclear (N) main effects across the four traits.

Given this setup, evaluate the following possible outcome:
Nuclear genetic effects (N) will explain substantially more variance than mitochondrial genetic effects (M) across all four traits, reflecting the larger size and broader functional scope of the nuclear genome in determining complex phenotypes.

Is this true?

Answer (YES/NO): NO